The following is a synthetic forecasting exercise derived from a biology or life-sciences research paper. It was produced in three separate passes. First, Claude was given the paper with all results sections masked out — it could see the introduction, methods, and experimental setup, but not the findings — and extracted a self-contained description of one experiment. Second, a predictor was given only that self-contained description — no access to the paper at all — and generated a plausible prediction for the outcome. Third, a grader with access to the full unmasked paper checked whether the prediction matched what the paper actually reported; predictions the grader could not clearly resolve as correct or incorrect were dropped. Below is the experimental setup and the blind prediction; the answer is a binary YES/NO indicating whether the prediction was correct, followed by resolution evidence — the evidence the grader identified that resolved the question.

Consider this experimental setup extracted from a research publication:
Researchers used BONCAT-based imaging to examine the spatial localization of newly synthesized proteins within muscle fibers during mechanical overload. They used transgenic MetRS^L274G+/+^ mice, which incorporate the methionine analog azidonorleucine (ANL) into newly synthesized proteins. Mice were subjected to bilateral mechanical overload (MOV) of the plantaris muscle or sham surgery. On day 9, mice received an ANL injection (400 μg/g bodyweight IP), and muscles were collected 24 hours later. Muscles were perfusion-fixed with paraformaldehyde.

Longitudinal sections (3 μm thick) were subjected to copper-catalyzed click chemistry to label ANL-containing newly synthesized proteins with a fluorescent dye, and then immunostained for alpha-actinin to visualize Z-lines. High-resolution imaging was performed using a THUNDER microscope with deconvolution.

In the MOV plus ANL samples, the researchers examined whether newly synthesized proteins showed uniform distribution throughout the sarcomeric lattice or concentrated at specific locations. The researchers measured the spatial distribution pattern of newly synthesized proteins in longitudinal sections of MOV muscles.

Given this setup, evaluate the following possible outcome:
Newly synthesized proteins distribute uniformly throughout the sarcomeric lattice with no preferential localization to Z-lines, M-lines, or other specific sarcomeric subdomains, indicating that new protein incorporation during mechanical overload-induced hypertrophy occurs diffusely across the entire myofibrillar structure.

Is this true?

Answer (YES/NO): NO